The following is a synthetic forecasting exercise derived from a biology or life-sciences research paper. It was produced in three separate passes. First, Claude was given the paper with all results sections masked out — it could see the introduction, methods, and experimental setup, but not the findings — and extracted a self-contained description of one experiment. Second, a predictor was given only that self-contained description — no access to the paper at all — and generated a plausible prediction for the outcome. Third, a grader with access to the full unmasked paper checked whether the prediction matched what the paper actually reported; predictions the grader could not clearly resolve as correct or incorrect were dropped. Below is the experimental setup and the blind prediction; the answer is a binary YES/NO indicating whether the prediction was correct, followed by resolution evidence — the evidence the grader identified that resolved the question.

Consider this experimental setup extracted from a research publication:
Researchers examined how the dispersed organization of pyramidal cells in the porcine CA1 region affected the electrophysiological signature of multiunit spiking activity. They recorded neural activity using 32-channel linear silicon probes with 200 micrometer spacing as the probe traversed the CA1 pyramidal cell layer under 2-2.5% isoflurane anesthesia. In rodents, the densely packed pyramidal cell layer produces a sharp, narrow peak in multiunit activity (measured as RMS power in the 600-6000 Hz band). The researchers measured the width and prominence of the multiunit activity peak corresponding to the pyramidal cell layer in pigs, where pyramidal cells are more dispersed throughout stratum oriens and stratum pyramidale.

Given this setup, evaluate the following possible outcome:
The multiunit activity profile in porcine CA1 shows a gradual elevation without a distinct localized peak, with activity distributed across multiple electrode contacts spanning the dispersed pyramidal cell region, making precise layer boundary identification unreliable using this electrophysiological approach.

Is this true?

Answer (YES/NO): NO